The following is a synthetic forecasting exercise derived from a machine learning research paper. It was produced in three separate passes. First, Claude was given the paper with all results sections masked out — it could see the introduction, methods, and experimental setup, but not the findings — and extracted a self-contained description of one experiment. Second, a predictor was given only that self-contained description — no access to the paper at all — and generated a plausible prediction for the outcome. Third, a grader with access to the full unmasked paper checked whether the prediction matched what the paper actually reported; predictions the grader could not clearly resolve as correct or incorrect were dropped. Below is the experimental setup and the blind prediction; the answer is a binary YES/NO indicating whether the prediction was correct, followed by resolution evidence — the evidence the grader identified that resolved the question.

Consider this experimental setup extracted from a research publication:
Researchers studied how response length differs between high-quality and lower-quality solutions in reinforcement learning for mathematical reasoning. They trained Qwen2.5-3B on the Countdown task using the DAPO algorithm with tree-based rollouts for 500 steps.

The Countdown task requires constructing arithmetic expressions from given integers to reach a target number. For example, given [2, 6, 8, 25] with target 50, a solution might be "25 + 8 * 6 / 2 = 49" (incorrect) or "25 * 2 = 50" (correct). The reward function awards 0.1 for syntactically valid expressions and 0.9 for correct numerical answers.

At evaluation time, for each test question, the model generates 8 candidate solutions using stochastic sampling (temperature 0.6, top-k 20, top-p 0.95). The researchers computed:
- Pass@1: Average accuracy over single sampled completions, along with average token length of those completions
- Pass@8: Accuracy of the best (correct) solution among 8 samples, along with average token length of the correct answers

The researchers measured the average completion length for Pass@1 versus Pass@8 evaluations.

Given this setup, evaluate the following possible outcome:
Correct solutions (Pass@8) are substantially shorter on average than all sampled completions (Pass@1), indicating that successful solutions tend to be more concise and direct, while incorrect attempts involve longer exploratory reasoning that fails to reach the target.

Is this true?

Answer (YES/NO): NO